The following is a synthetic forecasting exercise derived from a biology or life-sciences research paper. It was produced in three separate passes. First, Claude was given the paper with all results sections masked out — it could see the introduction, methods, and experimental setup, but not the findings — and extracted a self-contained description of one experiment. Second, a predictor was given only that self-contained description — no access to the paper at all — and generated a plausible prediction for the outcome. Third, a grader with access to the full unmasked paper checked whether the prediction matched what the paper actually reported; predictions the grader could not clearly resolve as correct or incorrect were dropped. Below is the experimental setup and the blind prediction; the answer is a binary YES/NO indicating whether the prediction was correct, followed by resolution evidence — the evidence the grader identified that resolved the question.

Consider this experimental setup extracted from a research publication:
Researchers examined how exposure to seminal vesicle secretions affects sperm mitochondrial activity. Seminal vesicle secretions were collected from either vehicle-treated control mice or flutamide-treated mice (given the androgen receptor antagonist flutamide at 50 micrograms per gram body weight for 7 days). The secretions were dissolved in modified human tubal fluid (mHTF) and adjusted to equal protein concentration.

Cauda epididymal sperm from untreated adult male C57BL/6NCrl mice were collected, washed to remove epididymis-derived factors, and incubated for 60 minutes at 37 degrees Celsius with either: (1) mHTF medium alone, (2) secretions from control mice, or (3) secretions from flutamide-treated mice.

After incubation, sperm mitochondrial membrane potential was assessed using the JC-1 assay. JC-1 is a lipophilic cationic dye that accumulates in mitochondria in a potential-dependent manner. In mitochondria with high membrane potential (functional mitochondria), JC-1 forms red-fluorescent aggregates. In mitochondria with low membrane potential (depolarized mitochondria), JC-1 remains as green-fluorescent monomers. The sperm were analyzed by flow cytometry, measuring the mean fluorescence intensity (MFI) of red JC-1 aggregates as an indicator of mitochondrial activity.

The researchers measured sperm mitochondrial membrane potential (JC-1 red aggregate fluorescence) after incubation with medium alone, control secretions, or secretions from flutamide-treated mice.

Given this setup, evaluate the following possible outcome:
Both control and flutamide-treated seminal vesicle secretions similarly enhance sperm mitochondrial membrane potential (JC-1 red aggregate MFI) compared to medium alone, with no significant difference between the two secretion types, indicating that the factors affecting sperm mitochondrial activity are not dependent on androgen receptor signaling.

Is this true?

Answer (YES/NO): NO